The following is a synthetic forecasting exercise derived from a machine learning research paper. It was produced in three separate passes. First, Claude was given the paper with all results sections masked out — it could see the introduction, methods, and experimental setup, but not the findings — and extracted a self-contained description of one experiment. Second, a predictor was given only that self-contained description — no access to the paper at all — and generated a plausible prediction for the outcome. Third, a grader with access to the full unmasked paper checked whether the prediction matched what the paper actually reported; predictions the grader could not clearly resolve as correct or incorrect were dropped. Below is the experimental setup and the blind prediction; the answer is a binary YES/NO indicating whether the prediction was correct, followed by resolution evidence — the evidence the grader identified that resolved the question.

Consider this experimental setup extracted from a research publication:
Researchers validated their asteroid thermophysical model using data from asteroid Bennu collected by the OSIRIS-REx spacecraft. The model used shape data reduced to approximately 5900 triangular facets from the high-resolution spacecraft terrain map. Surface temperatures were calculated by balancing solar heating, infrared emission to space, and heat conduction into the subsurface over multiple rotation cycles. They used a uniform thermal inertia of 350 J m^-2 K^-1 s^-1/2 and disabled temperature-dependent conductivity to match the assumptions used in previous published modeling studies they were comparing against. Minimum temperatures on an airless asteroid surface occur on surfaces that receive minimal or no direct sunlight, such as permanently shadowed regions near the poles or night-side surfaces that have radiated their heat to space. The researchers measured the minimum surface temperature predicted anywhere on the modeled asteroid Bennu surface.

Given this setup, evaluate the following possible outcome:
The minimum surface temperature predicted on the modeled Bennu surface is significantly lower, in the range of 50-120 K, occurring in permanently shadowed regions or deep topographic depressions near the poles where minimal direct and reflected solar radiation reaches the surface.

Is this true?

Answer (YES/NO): YES